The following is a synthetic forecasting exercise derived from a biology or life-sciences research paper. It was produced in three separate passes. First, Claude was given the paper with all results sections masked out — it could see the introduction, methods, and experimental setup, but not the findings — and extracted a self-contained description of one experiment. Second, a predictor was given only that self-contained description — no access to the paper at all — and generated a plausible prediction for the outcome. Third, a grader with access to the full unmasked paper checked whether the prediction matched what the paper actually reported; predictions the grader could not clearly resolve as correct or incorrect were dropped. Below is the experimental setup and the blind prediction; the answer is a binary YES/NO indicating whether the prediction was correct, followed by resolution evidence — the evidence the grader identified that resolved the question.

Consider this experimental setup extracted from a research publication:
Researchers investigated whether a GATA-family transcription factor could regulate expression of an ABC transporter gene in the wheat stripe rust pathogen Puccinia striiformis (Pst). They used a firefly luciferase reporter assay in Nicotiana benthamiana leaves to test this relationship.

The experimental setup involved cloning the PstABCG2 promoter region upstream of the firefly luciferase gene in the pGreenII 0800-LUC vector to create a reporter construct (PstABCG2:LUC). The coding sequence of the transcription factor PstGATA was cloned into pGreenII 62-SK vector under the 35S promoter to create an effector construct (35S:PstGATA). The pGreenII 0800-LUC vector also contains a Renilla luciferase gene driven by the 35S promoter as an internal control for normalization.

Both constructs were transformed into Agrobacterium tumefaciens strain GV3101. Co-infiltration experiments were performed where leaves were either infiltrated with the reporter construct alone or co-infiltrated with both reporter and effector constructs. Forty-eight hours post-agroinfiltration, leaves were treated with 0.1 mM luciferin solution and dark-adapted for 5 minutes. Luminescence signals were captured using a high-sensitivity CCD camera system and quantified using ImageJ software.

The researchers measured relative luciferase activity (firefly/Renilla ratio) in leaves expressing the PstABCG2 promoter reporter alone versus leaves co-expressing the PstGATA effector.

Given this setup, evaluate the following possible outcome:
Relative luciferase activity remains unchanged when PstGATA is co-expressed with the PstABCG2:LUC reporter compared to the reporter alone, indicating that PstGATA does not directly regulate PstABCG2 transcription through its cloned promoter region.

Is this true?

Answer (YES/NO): NO